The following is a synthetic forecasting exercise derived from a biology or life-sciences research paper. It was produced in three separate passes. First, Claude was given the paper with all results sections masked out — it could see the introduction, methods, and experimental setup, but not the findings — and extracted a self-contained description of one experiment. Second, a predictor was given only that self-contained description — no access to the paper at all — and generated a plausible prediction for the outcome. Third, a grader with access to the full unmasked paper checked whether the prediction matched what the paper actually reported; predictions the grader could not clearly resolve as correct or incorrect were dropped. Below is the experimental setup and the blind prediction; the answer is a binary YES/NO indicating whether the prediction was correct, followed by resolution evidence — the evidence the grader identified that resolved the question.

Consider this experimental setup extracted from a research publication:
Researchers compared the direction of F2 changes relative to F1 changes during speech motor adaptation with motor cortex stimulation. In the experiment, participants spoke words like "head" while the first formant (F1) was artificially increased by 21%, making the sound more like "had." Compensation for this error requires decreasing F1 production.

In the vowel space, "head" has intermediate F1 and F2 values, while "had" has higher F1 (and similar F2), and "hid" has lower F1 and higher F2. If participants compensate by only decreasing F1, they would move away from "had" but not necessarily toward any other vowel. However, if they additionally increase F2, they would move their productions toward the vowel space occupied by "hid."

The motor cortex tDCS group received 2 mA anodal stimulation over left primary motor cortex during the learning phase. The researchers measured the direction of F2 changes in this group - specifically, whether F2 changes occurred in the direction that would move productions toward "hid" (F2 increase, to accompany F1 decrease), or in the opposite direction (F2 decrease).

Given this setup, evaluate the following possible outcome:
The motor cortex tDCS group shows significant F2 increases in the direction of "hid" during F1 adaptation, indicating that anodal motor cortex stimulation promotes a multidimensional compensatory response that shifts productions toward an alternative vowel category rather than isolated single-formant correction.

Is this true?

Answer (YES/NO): YES